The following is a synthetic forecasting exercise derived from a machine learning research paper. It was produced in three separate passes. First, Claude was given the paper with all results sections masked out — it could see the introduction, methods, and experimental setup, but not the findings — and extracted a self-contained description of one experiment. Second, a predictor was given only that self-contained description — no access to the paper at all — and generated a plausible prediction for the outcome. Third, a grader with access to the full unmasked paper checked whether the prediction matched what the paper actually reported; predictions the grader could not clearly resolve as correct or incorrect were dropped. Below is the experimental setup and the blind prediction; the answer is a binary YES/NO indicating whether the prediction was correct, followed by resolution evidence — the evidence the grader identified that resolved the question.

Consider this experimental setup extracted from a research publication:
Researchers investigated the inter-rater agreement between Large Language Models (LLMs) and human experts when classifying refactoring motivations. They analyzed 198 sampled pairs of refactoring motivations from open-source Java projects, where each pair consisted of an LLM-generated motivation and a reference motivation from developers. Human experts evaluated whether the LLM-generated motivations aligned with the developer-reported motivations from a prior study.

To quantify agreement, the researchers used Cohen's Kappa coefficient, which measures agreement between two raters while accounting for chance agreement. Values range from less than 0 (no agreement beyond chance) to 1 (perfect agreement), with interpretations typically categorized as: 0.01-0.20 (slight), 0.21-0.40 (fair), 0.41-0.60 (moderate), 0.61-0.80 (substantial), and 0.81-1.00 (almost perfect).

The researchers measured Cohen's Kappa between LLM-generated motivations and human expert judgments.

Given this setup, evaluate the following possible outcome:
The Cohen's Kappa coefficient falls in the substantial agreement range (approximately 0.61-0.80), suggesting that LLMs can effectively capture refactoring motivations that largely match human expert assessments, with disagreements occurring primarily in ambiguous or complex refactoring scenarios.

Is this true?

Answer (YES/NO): NO